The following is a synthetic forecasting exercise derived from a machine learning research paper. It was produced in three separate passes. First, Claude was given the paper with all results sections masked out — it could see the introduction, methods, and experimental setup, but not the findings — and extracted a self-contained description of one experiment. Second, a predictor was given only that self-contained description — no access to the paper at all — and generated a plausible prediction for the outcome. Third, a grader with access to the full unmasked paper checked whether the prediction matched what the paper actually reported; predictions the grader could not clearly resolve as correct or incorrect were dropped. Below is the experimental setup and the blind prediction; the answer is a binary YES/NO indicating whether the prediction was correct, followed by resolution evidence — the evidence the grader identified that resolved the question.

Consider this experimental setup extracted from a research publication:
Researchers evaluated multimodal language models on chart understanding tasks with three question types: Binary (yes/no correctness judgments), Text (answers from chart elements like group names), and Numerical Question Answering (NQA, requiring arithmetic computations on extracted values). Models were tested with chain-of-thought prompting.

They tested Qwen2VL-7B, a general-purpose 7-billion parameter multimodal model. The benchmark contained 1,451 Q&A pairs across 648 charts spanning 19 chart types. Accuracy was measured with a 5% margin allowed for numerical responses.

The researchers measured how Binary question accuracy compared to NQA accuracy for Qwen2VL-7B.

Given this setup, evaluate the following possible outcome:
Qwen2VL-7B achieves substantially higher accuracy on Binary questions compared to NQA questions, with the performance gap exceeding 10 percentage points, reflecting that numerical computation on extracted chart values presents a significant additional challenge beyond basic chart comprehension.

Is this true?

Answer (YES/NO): YES